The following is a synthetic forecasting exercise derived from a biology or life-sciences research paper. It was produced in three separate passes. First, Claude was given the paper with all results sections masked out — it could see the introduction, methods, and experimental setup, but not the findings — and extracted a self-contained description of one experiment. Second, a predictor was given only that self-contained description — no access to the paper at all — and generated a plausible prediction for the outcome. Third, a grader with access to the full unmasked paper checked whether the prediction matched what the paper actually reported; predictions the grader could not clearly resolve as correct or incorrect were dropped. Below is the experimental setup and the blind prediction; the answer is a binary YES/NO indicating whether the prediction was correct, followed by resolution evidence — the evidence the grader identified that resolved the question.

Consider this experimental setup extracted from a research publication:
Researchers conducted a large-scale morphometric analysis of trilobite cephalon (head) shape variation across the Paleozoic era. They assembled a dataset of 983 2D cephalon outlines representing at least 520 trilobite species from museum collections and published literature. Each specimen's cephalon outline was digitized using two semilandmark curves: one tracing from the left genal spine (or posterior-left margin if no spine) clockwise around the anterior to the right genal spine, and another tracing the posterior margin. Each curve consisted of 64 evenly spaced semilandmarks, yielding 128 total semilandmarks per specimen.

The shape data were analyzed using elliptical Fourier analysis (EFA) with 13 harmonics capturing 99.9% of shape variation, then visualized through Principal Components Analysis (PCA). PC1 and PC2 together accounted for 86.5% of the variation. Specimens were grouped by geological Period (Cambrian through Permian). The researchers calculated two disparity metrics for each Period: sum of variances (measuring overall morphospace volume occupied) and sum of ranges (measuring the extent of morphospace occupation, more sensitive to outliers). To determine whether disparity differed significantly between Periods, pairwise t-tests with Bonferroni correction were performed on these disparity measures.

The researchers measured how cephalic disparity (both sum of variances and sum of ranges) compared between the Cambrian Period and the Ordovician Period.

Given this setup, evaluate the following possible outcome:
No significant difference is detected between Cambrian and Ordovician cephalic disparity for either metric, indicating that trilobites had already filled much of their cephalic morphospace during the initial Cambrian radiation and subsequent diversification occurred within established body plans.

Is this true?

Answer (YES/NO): NO